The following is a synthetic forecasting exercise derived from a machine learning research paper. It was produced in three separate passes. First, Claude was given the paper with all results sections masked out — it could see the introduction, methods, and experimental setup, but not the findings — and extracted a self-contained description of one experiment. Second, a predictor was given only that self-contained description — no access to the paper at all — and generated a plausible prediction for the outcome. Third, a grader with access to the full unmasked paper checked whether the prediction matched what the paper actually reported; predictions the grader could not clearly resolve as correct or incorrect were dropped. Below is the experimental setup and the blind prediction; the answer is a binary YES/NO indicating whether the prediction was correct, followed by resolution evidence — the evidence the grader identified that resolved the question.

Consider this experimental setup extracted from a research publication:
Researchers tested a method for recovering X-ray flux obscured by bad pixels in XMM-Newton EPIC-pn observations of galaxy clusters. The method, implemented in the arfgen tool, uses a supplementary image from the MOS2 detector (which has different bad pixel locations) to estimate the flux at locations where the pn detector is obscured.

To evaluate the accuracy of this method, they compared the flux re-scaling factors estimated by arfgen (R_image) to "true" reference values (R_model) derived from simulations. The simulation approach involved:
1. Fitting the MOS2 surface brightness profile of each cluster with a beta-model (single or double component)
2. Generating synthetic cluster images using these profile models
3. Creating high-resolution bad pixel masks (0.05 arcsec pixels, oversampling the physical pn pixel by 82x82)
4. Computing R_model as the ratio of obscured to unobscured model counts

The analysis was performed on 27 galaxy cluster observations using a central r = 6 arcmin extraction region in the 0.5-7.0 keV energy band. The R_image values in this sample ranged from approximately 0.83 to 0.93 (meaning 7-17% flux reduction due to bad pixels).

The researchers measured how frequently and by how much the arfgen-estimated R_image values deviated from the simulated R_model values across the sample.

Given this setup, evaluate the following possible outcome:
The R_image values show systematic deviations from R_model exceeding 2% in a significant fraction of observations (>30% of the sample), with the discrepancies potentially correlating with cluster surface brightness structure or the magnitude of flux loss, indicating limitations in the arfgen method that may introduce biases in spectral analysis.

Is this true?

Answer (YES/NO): NO